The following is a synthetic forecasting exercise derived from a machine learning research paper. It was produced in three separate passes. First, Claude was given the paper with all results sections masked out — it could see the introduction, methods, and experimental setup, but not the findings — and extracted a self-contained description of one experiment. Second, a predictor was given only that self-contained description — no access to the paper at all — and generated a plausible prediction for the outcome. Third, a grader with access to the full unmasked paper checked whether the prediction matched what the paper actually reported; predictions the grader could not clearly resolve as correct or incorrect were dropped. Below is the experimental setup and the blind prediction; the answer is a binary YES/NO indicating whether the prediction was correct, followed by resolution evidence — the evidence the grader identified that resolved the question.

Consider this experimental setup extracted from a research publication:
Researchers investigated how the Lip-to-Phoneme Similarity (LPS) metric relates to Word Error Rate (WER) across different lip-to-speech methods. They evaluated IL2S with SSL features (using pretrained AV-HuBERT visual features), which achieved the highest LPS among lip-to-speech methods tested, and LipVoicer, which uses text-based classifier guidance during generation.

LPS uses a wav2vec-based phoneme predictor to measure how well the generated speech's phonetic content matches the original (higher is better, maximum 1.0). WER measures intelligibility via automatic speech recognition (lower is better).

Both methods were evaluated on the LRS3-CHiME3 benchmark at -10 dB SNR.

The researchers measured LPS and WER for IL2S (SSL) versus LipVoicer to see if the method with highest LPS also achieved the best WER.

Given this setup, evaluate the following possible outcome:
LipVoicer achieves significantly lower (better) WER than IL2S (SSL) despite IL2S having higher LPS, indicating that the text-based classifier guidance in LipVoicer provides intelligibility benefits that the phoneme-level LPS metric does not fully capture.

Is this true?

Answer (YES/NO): NO